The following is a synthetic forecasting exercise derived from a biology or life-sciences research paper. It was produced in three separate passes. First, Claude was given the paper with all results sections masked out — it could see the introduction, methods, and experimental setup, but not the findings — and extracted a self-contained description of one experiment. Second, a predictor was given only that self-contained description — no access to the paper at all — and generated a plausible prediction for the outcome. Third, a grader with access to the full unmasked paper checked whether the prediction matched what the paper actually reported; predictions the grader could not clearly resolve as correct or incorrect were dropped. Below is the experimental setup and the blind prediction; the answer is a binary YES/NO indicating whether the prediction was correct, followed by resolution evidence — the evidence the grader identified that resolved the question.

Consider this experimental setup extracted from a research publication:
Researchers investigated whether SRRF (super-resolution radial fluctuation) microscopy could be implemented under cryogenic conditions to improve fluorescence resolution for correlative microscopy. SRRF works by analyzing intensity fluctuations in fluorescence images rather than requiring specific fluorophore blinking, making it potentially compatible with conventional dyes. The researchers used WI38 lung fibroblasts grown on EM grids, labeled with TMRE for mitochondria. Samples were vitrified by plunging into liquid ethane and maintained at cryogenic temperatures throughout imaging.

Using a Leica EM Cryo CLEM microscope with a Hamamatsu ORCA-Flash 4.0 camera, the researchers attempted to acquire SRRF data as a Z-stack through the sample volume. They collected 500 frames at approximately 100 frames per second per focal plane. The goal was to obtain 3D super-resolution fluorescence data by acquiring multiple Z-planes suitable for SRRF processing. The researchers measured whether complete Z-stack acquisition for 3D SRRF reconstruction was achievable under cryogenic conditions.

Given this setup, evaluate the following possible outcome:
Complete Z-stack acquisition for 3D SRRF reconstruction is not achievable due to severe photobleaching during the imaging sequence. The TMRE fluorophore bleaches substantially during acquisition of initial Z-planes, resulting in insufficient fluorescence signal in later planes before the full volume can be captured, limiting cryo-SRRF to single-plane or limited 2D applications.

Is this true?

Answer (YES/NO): NO